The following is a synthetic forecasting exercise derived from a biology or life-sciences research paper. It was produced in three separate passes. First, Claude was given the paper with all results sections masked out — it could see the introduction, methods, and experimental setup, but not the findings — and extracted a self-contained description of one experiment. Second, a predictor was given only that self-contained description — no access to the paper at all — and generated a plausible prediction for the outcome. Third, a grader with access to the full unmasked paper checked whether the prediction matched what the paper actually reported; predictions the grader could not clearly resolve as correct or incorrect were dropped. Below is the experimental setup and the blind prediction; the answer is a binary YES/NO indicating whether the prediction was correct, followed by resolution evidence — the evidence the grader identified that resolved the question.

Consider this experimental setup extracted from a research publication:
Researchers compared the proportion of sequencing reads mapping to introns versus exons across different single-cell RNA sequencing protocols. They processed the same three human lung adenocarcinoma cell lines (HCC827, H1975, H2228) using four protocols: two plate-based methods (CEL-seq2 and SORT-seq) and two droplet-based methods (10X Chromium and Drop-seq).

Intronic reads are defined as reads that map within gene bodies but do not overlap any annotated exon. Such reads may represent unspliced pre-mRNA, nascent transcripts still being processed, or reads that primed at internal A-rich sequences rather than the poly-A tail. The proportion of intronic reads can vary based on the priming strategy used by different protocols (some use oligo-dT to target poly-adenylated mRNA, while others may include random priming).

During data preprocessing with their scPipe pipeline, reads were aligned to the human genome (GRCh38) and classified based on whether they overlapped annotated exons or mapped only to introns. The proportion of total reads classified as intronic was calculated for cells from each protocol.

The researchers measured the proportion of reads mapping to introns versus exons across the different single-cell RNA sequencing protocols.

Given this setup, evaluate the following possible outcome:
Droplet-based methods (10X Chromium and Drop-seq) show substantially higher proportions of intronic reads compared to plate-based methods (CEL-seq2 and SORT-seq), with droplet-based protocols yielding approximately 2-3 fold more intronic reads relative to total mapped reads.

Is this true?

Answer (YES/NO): NO